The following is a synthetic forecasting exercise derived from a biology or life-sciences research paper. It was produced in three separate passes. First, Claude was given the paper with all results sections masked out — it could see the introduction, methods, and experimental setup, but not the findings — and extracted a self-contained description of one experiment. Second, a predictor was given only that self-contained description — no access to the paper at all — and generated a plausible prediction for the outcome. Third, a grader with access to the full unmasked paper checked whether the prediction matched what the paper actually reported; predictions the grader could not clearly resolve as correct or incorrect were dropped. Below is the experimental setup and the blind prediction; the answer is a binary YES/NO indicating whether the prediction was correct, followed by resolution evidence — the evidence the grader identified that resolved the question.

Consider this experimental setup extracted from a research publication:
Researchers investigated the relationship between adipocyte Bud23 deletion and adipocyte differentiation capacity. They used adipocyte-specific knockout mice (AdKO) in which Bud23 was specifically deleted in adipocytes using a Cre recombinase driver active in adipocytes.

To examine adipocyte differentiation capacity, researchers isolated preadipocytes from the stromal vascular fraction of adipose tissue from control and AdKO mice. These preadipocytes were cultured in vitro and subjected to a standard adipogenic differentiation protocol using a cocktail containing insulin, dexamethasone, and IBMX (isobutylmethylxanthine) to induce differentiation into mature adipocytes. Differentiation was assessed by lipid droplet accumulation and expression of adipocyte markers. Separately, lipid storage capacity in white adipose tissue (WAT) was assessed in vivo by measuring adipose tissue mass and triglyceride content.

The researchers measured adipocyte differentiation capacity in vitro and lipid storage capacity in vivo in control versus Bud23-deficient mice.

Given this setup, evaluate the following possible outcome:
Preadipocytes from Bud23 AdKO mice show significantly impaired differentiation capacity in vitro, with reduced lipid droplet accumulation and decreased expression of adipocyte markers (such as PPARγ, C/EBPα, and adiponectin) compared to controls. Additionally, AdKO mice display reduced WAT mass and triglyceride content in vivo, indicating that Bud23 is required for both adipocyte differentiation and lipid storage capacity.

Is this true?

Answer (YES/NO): NO